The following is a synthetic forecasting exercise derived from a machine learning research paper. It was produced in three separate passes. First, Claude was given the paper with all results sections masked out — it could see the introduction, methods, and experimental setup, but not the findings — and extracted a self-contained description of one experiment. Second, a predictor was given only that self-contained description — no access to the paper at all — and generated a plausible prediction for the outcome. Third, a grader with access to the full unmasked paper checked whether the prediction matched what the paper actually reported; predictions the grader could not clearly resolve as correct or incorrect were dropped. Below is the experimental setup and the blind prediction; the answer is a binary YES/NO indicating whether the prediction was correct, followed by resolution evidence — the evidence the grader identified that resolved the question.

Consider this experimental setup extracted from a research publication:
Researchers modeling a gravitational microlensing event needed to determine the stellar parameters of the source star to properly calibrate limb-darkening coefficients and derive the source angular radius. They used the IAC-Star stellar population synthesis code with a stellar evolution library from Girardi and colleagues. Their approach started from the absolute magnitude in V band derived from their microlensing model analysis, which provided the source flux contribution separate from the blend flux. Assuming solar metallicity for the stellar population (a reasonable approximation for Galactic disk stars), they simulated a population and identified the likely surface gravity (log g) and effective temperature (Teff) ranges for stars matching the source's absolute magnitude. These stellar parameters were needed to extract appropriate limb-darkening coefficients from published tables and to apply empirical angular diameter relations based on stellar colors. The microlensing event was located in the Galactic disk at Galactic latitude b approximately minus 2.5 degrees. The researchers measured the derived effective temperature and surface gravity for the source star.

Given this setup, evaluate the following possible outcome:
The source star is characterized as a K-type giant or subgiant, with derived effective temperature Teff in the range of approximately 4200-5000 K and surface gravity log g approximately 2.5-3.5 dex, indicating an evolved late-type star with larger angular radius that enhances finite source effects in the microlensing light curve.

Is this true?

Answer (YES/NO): NO